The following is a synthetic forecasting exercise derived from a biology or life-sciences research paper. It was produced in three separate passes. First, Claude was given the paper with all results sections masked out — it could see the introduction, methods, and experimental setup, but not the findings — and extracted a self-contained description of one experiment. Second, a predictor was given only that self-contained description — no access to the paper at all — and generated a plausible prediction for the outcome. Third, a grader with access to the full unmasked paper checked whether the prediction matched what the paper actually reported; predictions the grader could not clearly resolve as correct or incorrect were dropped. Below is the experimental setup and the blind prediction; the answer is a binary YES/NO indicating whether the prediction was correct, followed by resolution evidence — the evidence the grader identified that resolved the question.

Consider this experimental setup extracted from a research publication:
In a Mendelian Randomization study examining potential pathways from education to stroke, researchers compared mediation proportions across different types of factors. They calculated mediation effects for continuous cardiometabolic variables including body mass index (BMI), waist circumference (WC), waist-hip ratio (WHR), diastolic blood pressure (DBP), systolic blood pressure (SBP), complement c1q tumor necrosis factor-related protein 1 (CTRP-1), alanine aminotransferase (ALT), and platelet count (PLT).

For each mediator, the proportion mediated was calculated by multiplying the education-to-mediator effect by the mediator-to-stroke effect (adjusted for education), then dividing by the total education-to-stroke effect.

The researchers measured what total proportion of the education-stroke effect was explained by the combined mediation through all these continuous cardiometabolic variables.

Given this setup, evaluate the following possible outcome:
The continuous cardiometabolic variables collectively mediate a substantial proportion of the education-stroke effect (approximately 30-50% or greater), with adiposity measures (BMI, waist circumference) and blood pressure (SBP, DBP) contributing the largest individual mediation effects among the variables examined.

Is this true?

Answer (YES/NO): NO